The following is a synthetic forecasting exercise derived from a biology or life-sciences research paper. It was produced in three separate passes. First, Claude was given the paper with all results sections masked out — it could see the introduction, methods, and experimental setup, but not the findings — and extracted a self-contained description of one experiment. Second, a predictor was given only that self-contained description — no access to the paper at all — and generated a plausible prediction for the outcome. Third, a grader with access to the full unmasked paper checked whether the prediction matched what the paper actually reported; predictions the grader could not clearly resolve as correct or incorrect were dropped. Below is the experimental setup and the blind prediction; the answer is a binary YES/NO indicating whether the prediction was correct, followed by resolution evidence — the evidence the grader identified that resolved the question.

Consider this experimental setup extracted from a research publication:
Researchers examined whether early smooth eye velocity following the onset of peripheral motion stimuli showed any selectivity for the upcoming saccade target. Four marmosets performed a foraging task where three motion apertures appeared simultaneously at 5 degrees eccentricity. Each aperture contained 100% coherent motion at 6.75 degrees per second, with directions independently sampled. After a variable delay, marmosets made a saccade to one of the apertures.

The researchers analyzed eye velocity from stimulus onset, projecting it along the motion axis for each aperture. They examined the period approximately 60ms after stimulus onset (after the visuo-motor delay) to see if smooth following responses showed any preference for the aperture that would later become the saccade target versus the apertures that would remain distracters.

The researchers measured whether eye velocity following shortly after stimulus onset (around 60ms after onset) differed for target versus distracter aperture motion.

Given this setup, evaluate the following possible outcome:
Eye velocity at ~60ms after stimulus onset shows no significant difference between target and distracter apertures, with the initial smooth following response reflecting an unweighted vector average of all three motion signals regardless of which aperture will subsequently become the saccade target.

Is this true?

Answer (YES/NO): YES